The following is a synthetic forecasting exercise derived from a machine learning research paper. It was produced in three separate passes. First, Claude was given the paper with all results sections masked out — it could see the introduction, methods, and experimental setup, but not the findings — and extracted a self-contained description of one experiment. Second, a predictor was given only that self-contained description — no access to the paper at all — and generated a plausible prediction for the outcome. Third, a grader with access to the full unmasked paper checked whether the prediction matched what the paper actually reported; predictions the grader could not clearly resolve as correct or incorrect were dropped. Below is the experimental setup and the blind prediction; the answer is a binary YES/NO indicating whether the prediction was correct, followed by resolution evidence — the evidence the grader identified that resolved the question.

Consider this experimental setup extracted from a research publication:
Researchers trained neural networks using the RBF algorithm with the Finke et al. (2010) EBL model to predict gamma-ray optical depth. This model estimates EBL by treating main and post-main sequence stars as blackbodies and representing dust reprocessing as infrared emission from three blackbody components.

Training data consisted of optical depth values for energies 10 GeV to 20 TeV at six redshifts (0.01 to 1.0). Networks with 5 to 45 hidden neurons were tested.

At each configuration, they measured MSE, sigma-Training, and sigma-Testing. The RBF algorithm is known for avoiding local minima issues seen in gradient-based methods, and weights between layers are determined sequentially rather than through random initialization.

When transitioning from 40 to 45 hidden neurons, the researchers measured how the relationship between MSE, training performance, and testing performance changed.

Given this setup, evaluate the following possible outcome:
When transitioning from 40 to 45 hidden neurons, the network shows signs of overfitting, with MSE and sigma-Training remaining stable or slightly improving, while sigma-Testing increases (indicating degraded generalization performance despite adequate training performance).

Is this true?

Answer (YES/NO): YES